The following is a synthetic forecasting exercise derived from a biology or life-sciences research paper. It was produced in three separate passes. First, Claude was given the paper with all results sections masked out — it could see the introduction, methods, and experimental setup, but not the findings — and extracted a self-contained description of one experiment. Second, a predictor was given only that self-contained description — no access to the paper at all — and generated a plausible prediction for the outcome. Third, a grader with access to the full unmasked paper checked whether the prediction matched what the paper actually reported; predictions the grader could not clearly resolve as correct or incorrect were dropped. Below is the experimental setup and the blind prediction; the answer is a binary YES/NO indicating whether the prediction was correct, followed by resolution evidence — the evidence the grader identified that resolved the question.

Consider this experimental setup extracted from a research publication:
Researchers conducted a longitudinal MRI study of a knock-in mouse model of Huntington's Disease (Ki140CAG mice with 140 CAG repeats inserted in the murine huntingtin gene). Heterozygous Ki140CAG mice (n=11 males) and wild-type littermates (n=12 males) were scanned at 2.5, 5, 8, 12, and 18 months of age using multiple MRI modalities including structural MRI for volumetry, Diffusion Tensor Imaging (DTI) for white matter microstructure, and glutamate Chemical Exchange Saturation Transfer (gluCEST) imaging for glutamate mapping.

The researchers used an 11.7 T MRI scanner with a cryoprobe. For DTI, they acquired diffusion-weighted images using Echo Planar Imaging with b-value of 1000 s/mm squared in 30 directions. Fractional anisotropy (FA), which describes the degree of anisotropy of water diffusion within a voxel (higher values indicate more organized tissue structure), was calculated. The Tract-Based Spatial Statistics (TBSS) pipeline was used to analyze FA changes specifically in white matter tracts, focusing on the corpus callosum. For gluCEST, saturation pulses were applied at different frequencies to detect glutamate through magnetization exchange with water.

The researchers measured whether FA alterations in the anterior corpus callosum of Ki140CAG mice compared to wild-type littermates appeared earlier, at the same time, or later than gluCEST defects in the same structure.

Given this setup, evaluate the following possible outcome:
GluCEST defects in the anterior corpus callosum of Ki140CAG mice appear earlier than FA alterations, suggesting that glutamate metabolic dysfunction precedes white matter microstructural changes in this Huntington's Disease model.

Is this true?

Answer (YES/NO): NO